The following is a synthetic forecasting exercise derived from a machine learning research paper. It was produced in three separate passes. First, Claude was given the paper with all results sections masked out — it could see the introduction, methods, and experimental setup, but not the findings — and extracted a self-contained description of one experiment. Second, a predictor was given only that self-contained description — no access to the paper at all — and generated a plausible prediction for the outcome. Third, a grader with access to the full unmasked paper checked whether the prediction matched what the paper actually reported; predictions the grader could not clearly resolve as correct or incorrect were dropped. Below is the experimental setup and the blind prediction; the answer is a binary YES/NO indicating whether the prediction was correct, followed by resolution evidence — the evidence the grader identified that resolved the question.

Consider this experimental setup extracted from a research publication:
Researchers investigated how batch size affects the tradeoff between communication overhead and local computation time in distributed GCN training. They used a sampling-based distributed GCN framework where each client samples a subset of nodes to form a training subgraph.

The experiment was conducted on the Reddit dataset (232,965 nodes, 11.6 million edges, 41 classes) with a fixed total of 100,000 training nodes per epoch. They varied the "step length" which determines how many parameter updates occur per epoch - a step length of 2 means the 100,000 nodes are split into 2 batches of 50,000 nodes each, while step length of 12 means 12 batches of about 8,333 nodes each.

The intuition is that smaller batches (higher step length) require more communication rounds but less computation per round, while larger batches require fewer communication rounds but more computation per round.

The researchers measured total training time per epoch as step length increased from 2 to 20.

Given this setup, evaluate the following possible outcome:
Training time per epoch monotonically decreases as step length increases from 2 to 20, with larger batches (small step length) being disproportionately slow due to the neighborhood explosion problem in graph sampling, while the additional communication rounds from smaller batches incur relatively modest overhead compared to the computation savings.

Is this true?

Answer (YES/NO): NO